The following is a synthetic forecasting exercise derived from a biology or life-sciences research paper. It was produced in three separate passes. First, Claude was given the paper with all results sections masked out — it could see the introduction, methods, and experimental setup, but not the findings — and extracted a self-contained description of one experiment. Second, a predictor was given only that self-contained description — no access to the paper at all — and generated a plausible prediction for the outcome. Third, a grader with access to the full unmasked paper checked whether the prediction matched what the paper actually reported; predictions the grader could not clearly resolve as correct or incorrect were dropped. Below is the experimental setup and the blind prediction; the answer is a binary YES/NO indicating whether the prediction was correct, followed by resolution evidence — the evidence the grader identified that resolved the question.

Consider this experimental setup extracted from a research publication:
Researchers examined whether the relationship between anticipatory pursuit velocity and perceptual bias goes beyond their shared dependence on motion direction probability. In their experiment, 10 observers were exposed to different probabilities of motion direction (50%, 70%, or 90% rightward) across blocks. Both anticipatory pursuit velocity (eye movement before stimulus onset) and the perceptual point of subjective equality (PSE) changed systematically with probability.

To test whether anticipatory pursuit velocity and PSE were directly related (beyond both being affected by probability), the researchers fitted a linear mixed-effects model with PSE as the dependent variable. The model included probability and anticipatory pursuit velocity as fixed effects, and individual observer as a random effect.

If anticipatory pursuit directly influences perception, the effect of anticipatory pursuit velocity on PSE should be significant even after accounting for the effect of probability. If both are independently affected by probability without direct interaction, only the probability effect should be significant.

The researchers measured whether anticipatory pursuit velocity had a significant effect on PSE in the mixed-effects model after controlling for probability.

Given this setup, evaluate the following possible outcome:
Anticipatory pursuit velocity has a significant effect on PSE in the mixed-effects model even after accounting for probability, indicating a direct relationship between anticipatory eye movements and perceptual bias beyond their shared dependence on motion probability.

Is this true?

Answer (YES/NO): NO